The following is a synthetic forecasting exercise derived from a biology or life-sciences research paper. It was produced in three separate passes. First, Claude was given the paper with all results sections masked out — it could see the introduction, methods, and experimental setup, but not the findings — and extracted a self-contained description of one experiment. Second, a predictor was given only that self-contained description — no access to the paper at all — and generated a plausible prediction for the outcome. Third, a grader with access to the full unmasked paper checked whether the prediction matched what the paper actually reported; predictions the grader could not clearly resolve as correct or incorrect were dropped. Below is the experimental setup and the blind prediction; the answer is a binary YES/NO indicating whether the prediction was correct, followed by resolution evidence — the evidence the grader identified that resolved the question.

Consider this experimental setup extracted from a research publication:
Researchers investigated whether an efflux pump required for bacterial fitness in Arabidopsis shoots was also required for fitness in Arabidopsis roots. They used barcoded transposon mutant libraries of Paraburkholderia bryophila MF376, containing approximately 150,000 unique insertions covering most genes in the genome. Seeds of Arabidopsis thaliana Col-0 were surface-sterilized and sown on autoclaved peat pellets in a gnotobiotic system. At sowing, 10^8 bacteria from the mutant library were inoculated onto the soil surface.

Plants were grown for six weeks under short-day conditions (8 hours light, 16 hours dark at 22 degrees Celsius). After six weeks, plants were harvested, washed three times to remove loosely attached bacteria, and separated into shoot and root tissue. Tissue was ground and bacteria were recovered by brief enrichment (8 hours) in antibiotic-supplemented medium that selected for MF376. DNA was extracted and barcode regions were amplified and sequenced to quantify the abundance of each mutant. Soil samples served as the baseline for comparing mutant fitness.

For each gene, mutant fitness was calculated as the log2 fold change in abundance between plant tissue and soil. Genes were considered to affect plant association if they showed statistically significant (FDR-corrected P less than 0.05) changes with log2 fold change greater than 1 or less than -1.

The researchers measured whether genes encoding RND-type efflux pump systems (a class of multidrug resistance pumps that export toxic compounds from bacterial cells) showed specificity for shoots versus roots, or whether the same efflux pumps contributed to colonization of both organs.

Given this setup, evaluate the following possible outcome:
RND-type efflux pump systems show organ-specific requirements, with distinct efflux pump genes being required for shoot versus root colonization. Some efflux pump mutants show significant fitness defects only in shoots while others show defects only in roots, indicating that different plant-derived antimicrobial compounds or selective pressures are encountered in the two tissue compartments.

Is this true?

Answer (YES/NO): YES